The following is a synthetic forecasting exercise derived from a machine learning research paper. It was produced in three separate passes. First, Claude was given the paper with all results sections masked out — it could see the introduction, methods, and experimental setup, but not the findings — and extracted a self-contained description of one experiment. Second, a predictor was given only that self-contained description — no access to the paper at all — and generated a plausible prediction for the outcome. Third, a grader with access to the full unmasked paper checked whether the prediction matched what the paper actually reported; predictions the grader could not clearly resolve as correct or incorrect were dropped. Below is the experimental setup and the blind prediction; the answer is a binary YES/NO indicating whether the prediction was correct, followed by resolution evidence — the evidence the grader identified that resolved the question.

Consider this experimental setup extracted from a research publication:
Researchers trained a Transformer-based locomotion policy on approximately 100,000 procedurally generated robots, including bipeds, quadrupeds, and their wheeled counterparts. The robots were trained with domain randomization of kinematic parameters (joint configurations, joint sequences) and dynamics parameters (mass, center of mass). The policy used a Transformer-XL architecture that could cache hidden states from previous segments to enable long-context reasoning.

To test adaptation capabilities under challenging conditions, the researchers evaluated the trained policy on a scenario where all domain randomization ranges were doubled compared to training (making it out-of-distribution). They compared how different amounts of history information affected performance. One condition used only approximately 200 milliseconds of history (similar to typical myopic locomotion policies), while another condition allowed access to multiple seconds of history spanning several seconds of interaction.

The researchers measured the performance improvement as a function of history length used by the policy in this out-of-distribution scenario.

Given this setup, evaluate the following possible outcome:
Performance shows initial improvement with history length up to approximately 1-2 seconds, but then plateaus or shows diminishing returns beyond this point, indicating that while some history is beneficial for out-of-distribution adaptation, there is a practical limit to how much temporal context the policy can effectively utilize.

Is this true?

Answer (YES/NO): NO